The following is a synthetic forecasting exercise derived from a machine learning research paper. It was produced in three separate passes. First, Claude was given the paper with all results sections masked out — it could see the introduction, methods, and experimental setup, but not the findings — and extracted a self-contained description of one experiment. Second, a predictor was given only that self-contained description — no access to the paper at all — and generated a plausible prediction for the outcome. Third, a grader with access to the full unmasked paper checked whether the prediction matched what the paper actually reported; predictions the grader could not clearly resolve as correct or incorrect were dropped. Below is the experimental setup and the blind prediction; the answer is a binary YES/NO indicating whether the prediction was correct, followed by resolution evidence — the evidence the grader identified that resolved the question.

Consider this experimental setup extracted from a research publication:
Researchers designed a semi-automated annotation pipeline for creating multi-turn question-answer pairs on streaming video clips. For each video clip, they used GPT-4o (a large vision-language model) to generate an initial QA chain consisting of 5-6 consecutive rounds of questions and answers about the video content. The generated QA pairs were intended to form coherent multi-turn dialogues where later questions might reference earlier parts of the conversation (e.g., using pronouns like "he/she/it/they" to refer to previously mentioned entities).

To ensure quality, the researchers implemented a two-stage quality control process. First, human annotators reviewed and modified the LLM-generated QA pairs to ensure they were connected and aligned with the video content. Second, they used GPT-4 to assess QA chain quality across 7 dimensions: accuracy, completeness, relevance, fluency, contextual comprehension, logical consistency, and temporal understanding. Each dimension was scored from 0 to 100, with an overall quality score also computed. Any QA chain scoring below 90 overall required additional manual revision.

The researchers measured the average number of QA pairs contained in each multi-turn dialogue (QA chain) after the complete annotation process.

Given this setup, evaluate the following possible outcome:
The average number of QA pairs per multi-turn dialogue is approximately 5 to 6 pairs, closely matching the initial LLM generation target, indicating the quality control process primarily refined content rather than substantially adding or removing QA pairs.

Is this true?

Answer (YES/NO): NO